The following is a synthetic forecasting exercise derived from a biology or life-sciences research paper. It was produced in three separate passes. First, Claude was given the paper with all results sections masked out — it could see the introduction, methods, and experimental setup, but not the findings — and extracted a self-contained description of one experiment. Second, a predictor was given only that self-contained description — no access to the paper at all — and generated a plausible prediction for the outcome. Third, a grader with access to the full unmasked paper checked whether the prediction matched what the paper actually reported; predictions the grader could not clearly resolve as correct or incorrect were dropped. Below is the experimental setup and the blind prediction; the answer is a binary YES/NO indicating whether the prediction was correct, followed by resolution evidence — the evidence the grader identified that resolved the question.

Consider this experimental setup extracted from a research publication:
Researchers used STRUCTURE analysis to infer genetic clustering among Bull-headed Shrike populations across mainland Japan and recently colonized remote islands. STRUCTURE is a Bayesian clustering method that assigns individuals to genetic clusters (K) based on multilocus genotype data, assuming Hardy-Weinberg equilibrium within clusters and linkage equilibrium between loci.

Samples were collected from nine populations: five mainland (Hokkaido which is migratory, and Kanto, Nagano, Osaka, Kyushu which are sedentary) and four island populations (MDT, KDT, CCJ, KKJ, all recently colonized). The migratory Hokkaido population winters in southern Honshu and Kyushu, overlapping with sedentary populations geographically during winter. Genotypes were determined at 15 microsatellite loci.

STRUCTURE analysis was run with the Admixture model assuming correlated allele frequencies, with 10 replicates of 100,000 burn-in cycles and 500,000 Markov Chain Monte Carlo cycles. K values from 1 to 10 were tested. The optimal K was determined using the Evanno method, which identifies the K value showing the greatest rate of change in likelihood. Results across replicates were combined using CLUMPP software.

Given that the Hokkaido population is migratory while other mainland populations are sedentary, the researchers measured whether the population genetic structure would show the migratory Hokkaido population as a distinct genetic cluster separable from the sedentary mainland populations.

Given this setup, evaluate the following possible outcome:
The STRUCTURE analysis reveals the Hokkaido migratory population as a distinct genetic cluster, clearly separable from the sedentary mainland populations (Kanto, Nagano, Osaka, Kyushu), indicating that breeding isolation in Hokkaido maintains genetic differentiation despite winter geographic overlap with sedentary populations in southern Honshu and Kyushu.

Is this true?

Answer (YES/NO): NO